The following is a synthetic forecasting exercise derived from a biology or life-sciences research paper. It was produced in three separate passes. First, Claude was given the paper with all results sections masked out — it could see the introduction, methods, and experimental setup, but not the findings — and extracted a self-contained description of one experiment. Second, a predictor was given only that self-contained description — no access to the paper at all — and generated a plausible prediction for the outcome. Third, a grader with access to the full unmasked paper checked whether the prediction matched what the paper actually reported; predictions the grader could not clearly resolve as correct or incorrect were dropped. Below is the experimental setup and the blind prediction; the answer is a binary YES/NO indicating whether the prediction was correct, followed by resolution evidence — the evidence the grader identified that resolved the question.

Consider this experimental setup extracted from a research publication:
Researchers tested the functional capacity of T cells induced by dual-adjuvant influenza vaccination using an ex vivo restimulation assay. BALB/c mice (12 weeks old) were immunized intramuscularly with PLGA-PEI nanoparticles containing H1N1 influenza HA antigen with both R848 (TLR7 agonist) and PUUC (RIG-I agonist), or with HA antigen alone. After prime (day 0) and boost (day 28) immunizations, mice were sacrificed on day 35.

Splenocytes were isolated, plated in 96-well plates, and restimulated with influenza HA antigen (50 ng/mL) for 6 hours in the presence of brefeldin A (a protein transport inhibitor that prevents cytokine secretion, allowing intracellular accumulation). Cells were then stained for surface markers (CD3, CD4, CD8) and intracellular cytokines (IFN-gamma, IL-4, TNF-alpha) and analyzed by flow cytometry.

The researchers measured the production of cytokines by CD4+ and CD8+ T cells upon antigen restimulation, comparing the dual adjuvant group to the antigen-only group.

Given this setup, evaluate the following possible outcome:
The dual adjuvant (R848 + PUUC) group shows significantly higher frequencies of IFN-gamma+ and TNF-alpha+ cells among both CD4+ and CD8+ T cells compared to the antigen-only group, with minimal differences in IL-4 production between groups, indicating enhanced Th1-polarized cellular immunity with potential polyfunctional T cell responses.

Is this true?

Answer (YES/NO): NO